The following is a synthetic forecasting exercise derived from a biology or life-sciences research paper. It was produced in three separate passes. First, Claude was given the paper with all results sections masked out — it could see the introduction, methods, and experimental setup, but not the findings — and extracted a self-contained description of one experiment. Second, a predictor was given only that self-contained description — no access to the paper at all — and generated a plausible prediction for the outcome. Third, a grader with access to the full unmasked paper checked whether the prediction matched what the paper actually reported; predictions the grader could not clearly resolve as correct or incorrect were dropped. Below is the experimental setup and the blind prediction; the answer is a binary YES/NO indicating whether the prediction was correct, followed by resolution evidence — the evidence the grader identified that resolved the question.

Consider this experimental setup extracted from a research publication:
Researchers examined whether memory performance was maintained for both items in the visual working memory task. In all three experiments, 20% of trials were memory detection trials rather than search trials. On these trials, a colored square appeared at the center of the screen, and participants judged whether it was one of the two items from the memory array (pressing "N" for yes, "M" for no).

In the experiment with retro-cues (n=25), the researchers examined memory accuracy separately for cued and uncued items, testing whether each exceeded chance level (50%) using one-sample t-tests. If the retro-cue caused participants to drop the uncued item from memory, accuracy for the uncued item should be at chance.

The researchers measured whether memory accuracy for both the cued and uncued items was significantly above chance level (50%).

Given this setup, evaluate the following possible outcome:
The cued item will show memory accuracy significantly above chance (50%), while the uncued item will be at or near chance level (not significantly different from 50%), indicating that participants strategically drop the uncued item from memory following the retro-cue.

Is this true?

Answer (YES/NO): NO